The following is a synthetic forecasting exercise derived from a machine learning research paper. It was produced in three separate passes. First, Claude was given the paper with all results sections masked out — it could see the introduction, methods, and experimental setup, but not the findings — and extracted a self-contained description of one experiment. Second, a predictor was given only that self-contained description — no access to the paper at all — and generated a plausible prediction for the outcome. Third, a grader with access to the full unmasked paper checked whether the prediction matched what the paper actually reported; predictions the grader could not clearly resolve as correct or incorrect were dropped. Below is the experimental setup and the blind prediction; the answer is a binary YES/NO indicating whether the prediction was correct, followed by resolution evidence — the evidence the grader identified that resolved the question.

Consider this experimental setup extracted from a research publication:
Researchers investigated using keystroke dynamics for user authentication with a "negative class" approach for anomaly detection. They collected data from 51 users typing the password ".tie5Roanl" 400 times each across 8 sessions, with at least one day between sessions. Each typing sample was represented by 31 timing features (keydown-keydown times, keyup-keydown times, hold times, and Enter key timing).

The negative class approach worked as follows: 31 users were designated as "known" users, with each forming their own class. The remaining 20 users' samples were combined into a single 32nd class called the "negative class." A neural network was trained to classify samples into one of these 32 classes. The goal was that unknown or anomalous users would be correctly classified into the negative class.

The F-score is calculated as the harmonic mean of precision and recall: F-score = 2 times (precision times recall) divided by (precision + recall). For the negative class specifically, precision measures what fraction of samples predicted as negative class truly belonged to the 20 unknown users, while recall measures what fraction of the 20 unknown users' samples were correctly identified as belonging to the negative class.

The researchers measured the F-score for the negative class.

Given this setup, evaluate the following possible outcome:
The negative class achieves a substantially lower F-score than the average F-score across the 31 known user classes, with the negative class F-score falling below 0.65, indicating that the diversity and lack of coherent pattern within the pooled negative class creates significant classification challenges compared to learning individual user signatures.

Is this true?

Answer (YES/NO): NO